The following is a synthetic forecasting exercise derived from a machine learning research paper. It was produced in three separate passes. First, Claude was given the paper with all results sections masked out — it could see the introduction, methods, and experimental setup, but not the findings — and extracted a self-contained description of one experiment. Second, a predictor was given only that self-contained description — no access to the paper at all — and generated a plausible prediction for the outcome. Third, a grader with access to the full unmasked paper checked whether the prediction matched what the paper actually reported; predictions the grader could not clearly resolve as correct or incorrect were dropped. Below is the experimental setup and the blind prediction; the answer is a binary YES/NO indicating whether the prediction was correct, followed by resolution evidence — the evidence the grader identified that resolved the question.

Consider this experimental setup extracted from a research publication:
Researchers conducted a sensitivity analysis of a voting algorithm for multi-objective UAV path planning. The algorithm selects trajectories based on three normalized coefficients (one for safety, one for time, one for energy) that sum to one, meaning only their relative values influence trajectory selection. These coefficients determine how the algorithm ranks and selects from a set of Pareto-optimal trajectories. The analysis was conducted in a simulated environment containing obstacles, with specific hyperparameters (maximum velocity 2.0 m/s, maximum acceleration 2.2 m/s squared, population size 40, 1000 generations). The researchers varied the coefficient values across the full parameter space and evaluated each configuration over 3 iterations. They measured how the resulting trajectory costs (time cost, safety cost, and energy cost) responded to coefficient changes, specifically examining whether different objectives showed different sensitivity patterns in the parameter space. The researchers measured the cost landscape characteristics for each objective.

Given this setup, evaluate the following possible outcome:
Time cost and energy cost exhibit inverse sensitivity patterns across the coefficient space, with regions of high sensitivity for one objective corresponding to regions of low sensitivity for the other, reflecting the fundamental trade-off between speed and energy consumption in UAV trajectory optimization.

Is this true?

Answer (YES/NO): NO